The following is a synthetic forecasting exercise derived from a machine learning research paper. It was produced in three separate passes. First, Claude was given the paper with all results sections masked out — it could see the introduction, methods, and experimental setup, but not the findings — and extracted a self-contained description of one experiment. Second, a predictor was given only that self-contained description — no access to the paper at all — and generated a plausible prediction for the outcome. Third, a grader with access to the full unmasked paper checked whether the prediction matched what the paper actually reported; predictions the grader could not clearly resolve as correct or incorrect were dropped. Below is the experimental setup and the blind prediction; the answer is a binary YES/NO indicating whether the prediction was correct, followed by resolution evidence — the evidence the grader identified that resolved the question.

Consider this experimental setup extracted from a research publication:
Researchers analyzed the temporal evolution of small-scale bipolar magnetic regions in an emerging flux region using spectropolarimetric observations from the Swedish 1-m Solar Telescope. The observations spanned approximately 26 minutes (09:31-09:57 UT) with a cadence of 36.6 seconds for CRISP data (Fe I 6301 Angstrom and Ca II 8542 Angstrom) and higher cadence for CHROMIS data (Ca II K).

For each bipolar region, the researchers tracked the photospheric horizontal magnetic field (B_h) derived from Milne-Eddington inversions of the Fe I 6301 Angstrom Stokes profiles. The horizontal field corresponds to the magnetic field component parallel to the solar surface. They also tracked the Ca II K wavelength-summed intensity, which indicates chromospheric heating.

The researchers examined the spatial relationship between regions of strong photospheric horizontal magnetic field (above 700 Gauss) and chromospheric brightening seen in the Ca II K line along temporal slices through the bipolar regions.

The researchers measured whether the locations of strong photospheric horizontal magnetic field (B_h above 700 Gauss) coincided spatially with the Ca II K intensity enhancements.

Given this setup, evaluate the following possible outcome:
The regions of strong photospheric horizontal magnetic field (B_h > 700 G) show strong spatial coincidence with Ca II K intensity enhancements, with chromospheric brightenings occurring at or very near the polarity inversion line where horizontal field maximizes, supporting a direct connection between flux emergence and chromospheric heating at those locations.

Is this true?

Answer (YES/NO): NO